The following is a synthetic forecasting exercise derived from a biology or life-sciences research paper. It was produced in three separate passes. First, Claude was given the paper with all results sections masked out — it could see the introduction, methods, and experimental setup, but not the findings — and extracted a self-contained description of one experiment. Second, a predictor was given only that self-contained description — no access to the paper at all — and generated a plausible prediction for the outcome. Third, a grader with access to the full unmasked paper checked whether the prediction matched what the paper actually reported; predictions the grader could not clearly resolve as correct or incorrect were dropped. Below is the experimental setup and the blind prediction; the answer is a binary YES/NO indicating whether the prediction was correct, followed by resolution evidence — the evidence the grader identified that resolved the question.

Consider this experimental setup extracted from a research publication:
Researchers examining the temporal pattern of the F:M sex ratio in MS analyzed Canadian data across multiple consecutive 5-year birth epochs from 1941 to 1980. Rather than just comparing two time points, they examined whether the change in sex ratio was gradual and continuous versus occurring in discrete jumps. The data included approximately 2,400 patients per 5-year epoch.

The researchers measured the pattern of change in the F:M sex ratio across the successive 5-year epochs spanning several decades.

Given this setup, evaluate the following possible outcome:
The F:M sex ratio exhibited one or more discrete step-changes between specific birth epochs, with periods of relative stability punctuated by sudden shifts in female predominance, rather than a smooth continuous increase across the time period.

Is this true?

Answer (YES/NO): NO